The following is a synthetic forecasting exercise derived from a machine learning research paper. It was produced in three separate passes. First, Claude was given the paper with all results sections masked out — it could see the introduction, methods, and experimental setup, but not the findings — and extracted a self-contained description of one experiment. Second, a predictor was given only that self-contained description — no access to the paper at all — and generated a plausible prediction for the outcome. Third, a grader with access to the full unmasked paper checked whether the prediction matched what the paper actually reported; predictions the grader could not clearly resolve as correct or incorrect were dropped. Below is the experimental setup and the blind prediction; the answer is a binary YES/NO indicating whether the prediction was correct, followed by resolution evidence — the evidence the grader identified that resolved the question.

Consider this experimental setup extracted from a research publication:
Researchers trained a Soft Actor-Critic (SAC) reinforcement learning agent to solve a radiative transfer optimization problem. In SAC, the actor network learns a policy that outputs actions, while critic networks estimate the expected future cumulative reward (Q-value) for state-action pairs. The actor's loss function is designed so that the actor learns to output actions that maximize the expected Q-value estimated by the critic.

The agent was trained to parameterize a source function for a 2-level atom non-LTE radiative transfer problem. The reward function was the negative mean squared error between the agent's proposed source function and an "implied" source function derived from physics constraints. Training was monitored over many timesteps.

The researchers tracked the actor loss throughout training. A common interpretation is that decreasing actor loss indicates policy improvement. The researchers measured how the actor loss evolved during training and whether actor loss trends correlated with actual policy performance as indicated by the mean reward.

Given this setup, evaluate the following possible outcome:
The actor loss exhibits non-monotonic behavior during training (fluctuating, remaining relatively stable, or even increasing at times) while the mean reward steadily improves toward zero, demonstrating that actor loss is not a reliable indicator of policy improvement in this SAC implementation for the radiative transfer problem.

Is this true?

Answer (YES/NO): YES